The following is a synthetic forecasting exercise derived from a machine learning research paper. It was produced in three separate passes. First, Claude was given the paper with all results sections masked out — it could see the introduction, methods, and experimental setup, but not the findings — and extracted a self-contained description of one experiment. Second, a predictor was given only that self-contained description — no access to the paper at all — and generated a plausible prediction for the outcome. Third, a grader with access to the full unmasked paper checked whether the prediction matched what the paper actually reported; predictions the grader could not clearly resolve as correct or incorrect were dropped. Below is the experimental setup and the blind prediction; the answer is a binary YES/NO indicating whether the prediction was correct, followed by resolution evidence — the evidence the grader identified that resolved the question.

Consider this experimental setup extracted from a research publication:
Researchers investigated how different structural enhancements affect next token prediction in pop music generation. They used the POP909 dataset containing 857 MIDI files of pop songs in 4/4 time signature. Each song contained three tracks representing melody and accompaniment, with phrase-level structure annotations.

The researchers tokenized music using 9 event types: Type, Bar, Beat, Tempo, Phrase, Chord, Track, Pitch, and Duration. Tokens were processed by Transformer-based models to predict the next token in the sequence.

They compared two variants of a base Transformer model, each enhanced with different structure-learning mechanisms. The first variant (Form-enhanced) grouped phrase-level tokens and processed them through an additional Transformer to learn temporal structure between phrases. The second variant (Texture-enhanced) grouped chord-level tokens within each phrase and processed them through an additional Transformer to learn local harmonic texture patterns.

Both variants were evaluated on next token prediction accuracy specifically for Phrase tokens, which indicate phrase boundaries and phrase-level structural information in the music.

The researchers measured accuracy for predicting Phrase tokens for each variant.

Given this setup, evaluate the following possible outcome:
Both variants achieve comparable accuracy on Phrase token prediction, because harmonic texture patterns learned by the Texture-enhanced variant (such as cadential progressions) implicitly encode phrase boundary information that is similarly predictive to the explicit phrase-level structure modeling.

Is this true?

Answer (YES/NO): NO